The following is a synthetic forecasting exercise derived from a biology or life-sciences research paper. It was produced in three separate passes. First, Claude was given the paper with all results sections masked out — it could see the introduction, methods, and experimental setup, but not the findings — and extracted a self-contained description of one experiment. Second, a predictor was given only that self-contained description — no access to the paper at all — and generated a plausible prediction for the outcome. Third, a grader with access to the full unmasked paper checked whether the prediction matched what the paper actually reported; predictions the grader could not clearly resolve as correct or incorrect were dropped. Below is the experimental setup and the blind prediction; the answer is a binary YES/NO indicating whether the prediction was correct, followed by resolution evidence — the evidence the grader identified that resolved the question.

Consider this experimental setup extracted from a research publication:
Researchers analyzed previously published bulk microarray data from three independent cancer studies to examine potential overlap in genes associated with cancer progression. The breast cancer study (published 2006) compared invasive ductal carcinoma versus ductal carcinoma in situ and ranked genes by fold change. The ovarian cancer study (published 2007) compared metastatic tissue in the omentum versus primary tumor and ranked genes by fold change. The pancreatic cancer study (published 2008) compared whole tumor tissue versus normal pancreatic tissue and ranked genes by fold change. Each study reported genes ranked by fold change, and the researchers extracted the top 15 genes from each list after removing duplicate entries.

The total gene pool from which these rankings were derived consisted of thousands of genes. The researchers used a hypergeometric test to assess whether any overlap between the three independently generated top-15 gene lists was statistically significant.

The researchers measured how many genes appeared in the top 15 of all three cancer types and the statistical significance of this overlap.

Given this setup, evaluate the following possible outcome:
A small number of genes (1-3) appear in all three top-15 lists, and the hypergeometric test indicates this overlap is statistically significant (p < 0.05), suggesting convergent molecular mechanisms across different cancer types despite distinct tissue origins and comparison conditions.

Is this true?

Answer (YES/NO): NO